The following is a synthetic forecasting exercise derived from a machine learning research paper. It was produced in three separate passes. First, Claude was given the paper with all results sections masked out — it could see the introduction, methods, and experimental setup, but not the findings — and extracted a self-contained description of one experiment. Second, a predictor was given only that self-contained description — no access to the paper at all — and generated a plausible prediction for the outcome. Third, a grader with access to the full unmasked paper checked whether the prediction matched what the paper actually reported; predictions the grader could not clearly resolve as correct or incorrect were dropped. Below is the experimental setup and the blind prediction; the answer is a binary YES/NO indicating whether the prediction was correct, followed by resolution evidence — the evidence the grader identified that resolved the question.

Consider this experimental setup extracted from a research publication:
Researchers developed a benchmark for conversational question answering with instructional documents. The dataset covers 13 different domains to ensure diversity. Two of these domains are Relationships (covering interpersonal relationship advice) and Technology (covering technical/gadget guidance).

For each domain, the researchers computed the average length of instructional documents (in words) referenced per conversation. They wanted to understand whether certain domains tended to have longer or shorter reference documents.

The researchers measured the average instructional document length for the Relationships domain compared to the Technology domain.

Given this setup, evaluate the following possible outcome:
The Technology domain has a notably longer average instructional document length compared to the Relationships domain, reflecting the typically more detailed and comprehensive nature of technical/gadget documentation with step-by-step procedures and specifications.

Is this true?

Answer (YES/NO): NO